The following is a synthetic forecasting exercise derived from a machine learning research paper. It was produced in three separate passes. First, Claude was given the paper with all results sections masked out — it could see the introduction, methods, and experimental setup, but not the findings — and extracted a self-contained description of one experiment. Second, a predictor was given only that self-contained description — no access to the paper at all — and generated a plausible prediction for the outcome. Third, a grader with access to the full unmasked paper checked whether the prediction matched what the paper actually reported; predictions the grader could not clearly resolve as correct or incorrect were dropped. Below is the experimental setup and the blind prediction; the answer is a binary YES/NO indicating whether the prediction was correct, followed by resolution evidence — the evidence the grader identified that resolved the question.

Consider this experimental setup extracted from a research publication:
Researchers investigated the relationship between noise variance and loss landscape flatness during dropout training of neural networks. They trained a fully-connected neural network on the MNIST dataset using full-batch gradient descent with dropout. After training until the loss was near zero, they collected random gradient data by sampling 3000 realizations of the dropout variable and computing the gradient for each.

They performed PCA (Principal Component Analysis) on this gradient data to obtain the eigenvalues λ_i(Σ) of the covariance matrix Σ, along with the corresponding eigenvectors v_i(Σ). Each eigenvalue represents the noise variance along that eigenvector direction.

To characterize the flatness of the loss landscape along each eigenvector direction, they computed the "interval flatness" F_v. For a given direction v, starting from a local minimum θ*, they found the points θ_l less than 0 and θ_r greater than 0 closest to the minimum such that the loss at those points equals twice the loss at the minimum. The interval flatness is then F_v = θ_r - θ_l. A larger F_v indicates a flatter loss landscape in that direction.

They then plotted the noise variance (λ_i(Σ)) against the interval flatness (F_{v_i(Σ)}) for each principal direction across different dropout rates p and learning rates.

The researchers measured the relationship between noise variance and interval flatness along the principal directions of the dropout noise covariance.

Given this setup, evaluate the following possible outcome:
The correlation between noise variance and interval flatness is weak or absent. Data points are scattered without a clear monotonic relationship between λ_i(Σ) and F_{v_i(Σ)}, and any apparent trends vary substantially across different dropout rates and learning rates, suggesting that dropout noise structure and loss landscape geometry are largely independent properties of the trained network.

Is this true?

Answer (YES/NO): NO